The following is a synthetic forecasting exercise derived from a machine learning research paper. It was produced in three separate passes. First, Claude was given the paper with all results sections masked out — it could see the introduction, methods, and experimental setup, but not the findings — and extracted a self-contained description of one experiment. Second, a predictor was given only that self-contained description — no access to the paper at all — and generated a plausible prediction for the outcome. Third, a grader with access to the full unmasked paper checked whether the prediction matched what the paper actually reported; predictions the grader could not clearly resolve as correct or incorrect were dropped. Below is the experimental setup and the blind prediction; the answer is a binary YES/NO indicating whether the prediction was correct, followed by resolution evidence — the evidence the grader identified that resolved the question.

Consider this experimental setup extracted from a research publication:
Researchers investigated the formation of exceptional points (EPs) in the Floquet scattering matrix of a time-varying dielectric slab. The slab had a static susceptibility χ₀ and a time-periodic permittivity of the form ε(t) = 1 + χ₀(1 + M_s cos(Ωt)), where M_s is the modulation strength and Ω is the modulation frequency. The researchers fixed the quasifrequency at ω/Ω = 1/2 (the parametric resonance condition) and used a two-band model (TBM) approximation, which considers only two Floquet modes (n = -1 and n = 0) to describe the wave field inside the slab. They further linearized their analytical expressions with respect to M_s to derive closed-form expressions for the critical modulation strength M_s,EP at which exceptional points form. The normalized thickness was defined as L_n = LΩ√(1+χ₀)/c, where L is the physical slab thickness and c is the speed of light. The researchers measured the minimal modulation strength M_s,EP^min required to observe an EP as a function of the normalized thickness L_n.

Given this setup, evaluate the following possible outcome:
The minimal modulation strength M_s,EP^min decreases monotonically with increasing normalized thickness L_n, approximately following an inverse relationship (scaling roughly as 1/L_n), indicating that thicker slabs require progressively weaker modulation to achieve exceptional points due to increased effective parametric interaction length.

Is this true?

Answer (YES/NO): NO